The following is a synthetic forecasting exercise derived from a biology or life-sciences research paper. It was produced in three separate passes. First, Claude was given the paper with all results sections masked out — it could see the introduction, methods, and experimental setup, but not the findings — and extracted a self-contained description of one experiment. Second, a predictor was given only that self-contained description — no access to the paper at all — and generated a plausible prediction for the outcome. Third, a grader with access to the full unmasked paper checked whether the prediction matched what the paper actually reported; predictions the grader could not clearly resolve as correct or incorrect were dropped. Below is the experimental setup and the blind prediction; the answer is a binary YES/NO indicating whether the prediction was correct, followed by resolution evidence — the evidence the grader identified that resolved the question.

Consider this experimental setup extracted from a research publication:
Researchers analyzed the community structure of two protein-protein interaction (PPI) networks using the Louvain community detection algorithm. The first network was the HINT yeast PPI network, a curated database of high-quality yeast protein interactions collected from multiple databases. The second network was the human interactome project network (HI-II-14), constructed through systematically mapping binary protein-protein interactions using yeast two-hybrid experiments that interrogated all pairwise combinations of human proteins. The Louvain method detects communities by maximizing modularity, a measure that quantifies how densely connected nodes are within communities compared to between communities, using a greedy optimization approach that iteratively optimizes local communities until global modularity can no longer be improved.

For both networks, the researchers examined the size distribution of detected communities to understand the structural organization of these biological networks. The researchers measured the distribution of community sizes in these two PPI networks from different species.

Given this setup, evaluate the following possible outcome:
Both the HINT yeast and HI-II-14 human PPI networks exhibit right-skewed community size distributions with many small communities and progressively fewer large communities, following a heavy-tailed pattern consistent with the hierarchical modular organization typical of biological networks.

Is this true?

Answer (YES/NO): YES